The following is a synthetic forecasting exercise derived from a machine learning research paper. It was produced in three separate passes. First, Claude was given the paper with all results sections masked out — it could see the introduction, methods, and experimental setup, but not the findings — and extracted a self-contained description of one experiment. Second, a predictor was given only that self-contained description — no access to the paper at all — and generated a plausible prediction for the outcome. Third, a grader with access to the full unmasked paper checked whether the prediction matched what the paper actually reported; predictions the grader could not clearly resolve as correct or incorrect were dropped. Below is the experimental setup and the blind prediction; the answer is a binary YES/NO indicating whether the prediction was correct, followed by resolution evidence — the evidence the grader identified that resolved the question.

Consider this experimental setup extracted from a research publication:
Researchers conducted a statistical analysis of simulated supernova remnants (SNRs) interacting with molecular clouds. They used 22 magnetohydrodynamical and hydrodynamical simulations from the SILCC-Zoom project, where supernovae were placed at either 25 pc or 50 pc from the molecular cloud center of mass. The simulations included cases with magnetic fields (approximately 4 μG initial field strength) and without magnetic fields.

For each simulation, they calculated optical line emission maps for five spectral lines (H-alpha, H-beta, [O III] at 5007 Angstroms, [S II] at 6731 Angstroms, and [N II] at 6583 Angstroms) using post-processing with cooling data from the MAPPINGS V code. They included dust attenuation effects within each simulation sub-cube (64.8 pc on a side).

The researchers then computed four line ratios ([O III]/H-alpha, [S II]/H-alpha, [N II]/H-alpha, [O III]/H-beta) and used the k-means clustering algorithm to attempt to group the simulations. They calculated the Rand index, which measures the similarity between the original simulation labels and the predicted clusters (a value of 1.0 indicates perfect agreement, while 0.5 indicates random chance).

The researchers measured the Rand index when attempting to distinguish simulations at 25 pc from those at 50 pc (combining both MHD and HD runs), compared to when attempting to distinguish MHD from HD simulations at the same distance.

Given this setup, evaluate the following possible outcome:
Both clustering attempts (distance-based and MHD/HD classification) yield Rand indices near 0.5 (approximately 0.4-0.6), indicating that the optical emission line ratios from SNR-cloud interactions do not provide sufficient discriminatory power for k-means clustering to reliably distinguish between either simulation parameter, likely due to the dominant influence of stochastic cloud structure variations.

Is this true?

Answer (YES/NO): NO